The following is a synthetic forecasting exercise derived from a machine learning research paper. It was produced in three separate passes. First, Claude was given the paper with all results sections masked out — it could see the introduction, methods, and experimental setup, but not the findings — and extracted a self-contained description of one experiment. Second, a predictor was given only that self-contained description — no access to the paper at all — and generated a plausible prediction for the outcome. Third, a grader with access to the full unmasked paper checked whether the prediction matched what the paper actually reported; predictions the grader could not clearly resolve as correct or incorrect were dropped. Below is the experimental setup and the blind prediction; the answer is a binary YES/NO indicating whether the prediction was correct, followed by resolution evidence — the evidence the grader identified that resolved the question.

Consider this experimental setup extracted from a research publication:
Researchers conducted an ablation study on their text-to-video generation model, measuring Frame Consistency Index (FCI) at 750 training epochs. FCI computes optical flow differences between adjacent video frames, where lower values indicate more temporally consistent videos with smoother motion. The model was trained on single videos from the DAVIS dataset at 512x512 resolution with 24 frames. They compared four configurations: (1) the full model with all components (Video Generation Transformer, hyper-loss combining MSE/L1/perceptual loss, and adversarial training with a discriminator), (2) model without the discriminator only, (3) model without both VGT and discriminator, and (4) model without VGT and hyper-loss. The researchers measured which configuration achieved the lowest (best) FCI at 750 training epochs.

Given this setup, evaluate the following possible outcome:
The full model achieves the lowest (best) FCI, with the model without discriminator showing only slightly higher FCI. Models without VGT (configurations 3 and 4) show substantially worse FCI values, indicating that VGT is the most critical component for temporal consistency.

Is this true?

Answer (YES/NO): NO